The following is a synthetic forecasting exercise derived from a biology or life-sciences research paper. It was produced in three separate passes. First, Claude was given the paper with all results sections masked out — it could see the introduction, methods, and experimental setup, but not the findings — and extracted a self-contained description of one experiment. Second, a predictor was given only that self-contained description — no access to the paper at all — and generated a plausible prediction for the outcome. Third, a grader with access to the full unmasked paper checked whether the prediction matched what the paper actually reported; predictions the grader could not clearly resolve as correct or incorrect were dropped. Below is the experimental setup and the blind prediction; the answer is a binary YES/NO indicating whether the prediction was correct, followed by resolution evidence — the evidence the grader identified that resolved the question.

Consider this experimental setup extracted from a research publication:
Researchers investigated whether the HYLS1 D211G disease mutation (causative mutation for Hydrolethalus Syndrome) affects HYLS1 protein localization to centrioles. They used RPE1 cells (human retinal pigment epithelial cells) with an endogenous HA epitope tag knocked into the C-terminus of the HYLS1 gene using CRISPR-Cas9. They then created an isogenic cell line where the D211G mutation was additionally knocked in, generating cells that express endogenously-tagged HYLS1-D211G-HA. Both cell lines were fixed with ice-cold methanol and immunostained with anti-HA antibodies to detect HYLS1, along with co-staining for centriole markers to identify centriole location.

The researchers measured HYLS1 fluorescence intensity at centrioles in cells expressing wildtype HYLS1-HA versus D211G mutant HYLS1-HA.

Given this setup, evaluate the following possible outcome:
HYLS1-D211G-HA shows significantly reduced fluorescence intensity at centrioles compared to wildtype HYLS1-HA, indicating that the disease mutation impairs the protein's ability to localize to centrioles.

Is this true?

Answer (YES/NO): YES